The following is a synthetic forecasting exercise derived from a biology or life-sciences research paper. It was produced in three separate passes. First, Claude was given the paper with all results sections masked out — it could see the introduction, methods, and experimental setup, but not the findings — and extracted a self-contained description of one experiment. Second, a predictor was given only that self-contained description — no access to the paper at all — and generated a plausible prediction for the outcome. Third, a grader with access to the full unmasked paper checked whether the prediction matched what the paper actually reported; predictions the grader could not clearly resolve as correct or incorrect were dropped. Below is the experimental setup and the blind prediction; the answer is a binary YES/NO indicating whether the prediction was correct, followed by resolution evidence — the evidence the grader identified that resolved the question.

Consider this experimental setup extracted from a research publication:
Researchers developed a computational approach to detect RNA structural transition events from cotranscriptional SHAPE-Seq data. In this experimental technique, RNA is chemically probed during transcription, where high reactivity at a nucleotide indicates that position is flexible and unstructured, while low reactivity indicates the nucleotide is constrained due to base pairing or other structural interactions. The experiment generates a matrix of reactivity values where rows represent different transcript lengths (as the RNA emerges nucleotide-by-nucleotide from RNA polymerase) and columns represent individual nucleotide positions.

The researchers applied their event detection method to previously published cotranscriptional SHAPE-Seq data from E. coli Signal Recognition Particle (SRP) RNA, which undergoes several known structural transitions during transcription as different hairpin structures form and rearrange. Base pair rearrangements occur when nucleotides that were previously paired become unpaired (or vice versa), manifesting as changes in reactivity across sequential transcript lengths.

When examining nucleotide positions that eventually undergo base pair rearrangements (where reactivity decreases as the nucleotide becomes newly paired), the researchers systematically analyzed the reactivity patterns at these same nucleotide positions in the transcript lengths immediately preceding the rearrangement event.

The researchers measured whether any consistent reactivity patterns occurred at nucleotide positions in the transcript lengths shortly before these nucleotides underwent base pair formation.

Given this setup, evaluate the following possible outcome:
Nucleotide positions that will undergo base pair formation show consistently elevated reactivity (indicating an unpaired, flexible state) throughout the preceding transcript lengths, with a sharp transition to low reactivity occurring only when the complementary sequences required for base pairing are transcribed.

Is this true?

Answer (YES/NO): NO